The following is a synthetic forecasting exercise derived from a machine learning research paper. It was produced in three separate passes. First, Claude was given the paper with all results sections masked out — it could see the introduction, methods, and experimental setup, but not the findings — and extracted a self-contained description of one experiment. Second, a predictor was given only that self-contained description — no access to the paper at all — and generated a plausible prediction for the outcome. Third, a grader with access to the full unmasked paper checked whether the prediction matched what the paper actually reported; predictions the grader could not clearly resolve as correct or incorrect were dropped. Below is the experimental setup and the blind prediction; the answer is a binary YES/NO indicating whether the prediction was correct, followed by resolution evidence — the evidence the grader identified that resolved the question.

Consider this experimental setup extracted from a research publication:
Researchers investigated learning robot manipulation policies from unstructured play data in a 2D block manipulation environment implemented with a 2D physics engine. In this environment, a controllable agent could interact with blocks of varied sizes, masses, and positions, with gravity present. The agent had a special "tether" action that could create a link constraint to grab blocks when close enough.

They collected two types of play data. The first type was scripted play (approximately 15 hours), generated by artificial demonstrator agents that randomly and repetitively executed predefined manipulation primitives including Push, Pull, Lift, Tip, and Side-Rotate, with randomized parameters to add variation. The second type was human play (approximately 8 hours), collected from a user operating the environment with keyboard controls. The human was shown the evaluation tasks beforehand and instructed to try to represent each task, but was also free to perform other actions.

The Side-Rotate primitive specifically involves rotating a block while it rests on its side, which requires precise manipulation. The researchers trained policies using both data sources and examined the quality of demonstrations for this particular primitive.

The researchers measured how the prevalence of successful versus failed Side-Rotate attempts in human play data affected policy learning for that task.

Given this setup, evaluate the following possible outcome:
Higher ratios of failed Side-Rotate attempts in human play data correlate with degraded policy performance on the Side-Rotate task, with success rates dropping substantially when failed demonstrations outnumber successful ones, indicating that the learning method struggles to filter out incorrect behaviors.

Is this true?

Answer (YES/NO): NO